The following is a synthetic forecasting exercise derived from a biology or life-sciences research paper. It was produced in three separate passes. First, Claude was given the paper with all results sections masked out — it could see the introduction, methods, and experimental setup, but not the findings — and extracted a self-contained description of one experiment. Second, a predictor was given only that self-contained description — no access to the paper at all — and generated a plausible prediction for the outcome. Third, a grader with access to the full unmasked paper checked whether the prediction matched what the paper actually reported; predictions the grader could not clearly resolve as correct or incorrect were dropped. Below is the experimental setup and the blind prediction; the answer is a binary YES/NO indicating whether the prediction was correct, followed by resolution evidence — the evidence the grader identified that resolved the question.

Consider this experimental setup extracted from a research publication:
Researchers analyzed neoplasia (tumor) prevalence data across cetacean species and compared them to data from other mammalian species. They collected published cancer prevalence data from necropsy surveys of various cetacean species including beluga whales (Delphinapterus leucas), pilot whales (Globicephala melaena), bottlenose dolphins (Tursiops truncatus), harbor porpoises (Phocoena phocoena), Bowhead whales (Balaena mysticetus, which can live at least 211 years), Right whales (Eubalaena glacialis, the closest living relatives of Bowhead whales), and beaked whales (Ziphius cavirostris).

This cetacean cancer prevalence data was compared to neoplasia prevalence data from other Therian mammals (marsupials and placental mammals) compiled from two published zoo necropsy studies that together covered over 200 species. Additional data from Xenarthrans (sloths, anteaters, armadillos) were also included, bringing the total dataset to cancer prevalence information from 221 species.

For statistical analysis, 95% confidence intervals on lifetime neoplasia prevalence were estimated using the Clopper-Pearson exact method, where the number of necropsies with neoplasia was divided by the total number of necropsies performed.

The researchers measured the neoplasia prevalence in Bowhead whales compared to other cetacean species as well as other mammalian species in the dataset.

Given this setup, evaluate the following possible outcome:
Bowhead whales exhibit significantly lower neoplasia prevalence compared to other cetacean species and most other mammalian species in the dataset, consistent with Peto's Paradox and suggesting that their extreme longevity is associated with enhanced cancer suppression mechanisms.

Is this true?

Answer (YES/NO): NO